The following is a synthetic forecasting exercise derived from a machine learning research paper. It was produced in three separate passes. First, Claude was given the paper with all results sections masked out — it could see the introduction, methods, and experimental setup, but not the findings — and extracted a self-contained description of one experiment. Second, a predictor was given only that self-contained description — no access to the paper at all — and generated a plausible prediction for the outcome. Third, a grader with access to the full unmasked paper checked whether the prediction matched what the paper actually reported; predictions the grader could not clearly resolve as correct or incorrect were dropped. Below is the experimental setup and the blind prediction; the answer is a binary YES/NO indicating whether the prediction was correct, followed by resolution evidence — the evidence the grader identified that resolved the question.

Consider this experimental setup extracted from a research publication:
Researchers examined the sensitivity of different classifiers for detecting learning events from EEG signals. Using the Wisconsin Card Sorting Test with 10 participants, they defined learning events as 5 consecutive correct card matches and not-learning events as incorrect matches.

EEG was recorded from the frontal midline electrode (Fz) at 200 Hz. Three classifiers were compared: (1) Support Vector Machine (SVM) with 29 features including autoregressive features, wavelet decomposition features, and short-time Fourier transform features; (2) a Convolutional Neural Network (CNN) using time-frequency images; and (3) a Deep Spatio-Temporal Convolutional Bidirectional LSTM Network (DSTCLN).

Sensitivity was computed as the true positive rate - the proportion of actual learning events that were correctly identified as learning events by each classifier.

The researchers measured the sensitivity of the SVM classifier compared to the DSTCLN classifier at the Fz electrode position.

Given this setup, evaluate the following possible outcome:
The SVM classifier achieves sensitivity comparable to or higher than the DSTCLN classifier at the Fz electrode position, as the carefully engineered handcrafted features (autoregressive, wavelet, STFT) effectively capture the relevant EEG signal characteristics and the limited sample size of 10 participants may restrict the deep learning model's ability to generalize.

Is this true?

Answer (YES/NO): NO